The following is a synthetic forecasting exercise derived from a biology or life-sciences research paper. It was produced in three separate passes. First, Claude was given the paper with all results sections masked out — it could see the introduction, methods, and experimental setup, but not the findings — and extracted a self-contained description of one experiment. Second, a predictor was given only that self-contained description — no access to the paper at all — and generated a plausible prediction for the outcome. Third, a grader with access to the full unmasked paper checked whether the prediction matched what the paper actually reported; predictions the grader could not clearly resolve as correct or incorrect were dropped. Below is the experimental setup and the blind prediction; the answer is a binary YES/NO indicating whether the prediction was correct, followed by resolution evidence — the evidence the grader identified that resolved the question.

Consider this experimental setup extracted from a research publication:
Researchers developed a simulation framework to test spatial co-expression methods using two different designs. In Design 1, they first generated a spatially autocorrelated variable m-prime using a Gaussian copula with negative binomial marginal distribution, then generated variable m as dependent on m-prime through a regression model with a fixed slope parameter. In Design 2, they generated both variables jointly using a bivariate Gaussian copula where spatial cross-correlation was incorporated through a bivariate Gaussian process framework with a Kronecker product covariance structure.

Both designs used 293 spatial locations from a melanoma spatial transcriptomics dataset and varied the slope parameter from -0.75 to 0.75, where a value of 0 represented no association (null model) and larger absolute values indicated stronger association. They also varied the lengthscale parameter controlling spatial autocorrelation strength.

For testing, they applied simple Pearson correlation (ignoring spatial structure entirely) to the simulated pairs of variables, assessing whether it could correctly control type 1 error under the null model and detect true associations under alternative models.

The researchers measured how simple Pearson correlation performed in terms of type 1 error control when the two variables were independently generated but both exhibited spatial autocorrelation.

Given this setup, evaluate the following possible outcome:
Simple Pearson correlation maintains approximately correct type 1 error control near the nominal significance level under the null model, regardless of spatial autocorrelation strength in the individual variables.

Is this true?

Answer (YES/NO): NO